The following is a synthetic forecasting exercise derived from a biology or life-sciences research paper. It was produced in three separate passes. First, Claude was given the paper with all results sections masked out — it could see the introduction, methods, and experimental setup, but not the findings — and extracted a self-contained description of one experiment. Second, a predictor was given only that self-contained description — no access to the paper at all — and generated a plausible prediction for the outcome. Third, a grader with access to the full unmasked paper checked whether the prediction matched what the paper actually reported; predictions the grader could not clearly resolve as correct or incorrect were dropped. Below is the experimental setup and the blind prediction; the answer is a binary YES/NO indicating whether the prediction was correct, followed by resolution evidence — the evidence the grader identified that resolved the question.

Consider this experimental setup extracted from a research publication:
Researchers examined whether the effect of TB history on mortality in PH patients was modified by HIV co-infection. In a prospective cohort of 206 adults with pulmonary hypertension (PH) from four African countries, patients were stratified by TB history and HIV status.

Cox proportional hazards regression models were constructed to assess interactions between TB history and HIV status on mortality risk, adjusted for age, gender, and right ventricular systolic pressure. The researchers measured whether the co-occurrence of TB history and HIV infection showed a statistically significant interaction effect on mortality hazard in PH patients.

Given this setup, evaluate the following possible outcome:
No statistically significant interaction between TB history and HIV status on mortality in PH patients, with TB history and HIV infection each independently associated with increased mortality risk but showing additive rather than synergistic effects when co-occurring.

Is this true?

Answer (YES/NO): NO